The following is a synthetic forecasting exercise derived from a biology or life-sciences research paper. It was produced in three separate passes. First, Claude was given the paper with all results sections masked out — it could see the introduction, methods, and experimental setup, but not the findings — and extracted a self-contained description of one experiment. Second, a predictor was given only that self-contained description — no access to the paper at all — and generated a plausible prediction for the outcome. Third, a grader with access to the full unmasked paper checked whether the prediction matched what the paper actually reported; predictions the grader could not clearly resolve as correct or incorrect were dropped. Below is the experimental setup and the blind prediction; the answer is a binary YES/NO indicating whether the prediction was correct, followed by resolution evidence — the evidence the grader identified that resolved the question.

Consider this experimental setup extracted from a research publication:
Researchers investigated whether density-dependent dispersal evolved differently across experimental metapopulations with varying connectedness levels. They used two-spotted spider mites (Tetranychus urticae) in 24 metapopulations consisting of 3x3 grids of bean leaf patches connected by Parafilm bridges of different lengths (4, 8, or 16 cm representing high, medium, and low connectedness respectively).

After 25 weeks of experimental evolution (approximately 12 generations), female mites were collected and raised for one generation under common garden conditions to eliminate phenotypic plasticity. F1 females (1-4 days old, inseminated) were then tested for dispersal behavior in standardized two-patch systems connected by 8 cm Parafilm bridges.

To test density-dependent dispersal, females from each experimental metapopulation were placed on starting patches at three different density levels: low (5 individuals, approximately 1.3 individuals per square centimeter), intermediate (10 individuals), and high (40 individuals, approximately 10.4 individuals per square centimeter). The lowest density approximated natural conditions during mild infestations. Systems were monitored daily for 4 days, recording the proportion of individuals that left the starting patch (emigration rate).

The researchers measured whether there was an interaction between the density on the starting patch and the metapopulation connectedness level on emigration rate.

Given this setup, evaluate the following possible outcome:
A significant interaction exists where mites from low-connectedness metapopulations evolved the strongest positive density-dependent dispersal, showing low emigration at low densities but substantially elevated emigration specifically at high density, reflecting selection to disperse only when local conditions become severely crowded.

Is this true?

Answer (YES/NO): NO